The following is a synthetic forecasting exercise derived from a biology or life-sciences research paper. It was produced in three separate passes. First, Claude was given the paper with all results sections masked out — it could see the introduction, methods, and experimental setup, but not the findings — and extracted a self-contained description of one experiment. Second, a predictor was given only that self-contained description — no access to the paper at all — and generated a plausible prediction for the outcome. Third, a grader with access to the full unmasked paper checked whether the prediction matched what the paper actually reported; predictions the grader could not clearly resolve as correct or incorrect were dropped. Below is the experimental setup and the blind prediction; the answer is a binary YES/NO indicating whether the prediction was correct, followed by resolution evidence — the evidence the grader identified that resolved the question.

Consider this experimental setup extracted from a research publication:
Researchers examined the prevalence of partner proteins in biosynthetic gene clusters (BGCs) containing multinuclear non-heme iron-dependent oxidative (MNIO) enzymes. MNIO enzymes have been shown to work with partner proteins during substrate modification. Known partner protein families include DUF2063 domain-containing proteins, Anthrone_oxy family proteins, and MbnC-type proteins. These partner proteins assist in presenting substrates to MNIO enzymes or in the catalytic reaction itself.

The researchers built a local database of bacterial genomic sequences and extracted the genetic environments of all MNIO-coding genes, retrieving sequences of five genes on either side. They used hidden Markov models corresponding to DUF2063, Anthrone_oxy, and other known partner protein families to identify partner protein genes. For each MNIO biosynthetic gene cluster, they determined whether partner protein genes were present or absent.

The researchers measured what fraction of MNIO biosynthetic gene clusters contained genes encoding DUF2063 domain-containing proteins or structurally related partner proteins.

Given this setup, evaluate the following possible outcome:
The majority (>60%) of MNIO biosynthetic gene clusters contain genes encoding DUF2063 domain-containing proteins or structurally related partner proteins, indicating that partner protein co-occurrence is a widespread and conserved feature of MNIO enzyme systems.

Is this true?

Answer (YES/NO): YES